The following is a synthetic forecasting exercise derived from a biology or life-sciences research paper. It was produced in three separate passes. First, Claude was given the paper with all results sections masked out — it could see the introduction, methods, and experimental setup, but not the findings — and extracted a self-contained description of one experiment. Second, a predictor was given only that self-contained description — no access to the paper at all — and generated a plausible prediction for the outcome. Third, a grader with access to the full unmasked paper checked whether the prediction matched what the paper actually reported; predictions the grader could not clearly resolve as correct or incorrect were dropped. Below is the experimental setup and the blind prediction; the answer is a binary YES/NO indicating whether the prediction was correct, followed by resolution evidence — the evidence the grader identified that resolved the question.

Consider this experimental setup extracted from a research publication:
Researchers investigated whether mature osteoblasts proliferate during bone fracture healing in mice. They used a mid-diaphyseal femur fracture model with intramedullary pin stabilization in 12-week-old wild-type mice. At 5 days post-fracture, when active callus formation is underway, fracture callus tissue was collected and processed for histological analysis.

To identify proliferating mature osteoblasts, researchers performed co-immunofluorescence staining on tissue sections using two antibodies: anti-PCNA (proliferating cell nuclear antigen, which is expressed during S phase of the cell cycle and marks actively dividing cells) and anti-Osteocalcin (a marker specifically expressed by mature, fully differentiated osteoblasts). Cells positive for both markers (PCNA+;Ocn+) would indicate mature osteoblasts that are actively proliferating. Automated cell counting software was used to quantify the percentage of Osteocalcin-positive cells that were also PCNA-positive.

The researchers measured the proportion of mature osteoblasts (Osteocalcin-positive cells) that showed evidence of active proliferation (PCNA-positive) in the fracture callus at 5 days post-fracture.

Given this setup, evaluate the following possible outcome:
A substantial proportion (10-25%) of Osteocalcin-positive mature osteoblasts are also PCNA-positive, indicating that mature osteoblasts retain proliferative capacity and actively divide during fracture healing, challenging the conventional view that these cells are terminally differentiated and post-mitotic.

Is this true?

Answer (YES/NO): YES